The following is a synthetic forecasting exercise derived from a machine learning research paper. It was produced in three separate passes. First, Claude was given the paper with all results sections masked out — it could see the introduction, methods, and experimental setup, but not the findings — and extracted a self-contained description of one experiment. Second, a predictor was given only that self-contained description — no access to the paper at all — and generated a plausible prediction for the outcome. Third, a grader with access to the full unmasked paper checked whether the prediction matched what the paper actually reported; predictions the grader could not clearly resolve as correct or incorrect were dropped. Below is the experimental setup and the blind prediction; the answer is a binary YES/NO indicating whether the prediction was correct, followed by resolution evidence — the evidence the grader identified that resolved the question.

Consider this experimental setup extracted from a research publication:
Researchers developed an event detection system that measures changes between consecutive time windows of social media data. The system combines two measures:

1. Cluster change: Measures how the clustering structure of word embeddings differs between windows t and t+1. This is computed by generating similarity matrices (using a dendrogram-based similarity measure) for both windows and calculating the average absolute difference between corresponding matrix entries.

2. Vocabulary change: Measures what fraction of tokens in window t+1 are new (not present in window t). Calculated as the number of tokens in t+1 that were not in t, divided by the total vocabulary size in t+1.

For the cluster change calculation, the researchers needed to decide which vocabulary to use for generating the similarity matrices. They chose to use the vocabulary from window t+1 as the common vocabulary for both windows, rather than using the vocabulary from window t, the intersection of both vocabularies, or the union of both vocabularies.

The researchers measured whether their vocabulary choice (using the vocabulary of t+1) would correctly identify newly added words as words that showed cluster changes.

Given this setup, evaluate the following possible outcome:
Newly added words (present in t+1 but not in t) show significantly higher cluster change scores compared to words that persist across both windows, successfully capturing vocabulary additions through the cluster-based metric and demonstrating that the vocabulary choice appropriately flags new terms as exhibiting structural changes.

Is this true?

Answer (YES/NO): NO